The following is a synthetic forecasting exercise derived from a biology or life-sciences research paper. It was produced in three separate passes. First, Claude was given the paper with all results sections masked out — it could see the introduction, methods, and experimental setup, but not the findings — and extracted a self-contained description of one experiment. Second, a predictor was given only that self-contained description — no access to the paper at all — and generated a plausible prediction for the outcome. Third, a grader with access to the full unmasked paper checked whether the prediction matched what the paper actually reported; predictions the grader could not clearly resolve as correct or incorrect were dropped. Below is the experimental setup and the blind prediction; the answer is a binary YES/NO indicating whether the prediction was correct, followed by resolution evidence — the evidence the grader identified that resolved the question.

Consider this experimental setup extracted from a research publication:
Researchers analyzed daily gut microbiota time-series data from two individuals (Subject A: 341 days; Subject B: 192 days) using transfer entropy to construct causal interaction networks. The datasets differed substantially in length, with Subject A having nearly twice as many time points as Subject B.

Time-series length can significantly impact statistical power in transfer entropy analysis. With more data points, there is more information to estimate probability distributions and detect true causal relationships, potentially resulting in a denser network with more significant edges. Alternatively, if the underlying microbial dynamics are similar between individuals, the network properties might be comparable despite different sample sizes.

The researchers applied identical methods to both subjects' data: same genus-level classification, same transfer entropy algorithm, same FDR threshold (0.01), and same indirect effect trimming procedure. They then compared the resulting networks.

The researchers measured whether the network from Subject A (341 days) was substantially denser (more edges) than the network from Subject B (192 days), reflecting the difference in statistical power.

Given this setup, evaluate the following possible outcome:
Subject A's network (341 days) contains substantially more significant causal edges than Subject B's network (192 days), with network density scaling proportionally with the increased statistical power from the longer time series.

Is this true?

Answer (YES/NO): NO